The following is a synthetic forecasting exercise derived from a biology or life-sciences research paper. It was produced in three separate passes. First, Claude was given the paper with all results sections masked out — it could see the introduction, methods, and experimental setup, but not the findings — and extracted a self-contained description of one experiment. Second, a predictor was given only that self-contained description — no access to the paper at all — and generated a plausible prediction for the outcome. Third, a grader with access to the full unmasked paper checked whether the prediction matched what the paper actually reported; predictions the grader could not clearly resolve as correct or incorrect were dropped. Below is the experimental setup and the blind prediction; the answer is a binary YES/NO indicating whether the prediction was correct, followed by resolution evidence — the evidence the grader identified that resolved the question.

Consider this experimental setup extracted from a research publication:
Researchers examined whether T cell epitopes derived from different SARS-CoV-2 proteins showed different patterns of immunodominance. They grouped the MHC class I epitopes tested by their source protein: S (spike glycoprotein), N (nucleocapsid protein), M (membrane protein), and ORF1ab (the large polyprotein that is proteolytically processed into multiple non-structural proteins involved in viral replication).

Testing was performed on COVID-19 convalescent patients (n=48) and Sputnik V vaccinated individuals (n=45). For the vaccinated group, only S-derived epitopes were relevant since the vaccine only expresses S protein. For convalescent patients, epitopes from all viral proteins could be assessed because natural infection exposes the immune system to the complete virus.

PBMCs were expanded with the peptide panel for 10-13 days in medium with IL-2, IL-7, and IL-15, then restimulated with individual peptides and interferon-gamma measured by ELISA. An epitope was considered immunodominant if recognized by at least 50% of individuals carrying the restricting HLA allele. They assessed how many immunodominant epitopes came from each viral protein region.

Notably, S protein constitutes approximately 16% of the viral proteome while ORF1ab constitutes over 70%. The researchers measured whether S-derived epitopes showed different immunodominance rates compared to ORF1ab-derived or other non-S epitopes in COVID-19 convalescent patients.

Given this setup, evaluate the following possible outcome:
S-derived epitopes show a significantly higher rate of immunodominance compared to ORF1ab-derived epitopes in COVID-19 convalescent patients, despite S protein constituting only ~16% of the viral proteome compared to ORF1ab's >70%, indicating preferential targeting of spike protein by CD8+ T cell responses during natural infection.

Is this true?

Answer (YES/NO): NO